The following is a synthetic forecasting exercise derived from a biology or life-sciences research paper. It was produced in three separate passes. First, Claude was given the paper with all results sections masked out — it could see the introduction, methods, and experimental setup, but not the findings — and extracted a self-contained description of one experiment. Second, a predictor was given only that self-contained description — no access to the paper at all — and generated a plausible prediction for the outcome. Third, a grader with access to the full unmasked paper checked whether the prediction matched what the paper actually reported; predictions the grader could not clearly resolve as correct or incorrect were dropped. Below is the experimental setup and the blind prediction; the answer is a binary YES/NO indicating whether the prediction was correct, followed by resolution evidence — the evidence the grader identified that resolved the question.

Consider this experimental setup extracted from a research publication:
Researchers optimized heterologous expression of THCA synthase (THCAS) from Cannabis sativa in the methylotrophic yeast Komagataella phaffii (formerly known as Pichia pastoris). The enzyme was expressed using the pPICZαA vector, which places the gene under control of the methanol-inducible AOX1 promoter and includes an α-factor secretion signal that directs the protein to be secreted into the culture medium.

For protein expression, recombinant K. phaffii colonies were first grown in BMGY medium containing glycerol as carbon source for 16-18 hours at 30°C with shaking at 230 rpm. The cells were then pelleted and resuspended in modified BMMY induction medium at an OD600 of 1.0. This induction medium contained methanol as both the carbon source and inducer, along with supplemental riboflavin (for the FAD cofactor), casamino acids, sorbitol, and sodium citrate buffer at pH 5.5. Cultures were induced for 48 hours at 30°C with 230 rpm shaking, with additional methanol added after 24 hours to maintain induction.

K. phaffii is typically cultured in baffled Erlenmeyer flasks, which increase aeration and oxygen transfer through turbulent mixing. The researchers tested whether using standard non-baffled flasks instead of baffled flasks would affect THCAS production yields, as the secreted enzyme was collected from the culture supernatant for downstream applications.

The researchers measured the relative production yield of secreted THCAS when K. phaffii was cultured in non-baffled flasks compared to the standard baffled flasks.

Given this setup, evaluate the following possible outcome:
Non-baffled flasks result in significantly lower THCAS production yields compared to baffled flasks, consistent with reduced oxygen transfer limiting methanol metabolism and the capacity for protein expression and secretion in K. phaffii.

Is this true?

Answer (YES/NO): NO